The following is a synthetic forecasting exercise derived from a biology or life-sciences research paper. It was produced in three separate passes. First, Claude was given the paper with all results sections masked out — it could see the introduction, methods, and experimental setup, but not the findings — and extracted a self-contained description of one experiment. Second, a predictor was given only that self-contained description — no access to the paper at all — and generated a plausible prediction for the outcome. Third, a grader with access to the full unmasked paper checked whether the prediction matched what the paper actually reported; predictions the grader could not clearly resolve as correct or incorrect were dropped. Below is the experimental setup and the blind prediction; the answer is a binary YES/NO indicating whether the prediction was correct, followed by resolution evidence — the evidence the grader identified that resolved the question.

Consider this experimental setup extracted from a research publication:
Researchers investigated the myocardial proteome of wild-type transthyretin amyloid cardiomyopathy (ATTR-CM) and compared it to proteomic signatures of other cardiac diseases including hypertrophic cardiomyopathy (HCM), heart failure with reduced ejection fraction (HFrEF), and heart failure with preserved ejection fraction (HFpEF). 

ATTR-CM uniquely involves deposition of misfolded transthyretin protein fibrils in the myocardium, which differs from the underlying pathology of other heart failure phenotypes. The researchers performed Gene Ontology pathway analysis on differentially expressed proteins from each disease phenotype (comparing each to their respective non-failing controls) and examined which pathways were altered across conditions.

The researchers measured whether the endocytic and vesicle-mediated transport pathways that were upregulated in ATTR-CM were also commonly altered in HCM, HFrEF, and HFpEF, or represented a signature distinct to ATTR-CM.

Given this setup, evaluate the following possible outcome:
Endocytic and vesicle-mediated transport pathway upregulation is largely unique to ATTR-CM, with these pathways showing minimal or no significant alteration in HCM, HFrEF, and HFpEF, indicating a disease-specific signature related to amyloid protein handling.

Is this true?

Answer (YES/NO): YES